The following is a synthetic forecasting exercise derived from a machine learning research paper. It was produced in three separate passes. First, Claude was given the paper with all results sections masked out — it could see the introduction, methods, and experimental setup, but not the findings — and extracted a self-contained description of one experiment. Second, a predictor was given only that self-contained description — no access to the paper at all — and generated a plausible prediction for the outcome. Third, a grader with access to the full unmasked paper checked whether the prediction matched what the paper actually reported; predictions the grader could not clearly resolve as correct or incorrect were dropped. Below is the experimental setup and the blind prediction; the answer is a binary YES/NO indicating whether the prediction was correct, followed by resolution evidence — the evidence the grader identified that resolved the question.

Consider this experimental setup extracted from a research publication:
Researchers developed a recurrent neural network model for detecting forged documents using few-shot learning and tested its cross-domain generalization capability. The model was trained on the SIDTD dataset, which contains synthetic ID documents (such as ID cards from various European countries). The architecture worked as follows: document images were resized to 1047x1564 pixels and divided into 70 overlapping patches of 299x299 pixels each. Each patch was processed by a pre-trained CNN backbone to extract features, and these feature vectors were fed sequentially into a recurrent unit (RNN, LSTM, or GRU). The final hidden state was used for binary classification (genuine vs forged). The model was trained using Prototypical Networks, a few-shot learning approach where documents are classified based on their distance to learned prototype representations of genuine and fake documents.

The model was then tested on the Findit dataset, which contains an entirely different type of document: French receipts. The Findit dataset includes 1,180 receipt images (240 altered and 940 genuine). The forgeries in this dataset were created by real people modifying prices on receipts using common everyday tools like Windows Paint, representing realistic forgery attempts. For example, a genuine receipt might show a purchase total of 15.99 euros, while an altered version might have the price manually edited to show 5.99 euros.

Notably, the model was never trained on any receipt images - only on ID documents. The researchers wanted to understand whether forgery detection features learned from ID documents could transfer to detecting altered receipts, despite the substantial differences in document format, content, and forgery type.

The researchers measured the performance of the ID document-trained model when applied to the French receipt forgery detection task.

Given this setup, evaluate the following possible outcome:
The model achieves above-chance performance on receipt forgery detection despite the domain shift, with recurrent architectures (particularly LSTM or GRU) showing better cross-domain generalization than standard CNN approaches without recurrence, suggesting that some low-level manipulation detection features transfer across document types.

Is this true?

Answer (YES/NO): NO